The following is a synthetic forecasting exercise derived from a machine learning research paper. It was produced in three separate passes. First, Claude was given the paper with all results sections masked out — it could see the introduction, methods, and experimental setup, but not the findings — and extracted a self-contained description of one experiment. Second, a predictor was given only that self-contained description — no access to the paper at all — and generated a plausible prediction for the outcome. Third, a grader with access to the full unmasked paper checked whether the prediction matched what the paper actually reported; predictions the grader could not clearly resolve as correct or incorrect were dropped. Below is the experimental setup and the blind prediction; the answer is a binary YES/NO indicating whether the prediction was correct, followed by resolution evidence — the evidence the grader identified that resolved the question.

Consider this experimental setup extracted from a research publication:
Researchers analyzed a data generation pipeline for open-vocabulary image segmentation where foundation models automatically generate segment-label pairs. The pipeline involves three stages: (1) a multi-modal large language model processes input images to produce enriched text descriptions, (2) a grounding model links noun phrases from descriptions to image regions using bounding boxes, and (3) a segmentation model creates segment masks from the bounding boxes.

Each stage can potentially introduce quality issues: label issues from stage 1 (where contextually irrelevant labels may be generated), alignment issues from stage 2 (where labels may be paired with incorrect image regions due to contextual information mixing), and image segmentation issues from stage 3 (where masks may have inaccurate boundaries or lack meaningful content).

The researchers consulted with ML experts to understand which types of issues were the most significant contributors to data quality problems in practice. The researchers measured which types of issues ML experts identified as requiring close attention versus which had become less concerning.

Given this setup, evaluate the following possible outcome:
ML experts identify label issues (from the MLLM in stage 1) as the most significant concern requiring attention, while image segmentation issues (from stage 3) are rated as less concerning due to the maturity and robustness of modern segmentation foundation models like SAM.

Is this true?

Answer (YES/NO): NO